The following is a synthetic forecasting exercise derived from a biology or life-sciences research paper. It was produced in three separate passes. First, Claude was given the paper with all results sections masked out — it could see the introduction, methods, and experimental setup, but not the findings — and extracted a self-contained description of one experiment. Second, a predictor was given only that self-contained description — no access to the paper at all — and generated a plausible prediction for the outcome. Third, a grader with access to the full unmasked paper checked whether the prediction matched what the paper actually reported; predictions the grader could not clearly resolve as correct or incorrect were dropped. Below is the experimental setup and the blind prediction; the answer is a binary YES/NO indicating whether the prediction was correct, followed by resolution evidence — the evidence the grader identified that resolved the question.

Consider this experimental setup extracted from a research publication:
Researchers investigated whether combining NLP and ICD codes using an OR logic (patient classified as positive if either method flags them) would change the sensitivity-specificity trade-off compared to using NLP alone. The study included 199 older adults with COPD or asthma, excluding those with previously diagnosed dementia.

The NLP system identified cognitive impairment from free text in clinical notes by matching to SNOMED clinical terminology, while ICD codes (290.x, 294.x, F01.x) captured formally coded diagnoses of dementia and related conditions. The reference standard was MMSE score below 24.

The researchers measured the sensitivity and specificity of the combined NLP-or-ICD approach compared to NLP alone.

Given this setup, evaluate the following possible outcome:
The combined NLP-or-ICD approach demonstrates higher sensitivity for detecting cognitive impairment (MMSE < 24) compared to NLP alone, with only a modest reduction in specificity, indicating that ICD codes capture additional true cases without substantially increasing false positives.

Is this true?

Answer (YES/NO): YES